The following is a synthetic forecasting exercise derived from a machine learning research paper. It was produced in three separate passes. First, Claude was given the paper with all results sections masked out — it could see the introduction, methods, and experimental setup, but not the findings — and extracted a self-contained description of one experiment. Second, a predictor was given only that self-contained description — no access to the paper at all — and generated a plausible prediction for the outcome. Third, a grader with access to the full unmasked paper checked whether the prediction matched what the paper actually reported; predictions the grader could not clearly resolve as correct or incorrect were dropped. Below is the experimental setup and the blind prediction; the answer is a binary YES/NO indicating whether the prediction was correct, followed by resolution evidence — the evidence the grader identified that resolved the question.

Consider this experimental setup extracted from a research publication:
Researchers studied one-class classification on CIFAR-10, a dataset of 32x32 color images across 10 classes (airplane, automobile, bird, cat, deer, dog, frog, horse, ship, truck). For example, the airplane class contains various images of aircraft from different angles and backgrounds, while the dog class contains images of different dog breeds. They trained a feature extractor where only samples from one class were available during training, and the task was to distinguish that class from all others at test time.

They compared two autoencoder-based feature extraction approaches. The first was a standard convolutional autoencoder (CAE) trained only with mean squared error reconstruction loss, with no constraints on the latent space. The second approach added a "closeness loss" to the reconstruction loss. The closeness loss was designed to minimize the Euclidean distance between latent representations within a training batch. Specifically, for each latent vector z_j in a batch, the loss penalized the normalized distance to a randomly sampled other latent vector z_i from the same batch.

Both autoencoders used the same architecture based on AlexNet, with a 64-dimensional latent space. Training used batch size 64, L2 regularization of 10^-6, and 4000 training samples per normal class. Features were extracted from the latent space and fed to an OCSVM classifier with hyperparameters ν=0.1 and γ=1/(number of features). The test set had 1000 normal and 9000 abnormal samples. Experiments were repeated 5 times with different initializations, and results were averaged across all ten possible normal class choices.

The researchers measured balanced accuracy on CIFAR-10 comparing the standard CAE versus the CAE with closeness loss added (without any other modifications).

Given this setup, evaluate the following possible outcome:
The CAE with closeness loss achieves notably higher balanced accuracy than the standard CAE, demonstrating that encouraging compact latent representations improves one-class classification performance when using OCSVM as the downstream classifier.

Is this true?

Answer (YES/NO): NO